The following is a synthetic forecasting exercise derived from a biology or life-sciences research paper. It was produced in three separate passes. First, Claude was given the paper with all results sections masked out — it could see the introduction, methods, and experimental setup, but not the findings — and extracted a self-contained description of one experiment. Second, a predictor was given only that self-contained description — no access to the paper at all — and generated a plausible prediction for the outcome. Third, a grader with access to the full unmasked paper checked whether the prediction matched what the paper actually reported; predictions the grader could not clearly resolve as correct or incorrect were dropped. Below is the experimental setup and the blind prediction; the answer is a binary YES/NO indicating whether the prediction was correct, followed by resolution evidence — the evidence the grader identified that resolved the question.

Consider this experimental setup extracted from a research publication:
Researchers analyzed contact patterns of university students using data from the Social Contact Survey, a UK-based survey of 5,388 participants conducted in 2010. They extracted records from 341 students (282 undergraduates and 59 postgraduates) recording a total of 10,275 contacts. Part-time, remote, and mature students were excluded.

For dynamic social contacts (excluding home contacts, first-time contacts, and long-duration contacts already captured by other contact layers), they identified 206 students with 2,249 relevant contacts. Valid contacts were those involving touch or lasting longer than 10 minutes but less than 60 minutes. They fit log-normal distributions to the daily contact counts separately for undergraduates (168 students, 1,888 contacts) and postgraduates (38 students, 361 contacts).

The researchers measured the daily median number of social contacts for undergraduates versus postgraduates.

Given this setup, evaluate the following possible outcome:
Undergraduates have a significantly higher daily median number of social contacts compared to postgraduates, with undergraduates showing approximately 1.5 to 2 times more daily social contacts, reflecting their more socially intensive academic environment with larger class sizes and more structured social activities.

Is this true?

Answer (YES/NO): NO